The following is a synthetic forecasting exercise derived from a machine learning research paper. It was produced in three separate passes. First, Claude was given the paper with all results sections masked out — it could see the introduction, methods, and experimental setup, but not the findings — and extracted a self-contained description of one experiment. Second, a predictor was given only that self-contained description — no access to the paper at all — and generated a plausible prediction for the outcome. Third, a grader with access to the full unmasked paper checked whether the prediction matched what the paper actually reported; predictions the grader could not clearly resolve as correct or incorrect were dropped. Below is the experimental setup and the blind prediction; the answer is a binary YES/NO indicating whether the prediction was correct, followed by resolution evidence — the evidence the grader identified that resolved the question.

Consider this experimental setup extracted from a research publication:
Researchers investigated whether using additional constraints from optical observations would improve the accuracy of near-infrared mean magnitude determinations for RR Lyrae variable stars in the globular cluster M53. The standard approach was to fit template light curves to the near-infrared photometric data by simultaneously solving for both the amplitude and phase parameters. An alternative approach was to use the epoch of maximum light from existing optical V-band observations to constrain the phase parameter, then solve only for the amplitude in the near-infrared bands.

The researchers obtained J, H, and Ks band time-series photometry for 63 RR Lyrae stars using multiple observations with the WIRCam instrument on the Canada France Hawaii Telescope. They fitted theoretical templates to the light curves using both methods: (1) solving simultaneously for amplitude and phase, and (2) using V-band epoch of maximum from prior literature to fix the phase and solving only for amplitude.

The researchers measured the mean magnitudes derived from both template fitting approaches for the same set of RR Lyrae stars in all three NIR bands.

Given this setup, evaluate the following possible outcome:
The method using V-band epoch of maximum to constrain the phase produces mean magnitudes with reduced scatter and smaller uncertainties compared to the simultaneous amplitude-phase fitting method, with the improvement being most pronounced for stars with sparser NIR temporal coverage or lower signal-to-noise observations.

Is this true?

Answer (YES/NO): NO